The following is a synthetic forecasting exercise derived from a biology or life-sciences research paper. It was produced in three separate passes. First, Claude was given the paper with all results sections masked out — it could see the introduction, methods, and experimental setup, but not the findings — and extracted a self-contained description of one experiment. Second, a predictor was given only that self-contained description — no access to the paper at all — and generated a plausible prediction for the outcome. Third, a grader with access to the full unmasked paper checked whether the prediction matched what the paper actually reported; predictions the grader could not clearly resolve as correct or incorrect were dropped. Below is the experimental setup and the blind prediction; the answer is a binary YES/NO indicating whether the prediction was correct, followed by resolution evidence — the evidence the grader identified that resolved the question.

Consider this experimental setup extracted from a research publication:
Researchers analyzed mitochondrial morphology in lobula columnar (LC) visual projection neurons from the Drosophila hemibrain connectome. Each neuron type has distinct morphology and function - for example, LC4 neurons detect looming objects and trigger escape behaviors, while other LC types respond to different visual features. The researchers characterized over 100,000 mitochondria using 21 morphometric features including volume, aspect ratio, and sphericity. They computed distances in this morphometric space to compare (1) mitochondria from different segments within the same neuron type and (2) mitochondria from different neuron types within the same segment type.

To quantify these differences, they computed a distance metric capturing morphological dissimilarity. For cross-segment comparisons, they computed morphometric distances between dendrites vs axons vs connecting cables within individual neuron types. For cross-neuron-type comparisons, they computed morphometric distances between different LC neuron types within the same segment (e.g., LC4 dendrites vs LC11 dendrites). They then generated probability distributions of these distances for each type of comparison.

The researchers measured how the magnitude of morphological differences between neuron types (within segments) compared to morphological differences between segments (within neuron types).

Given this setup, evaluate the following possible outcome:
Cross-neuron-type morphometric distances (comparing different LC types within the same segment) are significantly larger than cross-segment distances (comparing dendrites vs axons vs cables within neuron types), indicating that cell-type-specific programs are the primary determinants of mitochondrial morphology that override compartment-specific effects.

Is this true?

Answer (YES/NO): NO